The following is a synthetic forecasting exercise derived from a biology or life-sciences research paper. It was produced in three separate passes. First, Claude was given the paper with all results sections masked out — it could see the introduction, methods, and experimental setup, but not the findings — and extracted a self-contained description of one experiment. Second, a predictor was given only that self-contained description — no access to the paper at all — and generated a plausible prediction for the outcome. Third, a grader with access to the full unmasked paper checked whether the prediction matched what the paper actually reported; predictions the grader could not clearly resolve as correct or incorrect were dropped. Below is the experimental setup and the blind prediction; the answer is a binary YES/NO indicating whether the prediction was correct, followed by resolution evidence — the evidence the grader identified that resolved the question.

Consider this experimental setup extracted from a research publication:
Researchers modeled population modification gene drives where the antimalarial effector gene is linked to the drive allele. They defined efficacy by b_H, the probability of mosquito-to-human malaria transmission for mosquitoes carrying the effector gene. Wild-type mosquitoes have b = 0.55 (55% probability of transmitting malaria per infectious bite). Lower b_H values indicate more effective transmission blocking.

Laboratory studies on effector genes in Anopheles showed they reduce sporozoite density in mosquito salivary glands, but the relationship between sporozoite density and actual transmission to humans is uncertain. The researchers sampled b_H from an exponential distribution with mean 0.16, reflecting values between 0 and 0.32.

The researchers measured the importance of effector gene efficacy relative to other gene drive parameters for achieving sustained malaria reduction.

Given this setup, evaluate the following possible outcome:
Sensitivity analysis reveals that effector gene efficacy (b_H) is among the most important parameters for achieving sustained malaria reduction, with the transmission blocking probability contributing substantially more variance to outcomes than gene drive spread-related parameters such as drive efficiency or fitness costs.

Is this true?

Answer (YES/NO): NO